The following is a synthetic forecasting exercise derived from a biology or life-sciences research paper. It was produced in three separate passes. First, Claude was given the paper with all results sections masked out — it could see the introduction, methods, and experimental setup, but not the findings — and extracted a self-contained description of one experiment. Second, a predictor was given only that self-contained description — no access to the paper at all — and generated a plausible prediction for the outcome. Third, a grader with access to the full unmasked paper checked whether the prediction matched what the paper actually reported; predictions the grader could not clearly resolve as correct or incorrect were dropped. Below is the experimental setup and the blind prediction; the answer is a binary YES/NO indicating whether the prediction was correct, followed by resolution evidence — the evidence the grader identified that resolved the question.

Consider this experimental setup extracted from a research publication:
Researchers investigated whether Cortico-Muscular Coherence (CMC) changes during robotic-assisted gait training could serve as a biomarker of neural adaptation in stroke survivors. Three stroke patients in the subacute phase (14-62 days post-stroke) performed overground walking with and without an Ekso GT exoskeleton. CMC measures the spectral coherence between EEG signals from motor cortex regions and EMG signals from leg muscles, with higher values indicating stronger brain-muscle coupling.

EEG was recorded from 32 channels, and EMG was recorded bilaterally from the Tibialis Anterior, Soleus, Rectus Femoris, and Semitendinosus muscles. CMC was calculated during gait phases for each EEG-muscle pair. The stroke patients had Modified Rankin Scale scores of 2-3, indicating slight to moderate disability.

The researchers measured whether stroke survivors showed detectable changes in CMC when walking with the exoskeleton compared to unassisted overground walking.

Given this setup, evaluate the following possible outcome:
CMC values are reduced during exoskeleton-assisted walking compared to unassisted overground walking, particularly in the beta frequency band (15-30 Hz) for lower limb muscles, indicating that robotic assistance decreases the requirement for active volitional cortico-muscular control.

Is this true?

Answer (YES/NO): NO